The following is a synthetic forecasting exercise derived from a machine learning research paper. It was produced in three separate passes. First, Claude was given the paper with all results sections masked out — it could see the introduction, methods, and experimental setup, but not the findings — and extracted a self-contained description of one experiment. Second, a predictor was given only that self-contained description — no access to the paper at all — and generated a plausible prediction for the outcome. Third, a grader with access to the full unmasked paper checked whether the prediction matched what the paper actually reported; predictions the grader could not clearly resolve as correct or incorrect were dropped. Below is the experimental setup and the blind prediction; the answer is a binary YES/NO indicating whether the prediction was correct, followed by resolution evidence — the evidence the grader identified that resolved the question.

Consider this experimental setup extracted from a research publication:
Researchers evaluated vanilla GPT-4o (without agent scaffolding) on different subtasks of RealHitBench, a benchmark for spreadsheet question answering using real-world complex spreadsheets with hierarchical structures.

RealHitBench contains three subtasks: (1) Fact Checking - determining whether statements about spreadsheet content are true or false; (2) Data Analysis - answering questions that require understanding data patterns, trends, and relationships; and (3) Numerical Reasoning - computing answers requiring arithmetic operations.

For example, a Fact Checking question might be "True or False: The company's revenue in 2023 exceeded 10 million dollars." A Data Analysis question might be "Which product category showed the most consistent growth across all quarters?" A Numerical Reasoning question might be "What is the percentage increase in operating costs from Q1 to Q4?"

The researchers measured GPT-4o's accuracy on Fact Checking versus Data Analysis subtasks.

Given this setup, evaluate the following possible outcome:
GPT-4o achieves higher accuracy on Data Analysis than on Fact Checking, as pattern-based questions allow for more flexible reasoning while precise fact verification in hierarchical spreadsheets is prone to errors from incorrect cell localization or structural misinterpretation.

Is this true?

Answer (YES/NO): NO